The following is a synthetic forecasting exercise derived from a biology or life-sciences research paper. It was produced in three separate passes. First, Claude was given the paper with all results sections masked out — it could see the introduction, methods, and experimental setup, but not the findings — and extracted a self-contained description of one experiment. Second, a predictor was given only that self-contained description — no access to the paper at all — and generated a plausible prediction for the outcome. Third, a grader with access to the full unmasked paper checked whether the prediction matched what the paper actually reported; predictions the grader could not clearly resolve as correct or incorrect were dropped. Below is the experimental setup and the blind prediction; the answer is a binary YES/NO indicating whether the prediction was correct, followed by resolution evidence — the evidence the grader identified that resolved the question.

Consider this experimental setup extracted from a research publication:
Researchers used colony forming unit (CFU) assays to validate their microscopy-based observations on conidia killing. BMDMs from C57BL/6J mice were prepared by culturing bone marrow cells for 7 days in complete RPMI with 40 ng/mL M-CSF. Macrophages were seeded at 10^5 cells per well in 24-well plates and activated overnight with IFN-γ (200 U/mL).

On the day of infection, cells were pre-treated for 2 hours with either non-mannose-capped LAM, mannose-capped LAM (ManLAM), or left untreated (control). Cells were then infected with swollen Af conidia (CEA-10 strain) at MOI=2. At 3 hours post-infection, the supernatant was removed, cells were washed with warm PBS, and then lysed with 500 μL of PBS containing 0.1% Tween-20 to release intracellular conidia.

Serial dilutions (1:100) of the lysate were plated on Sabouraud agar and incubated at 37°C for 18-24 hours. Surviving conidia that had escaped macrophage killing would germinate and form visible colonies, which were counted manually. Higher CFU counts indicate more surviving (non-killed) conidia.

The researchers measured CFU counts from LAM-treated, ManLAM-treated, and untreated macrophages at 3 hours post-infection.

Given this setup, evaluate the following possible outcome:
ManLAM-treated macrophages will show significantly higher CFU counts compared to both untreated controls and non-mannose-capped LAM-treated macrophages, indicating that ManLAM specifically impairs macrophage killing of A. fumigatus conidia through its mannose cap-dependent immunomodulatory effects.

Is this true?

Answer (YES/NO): NO